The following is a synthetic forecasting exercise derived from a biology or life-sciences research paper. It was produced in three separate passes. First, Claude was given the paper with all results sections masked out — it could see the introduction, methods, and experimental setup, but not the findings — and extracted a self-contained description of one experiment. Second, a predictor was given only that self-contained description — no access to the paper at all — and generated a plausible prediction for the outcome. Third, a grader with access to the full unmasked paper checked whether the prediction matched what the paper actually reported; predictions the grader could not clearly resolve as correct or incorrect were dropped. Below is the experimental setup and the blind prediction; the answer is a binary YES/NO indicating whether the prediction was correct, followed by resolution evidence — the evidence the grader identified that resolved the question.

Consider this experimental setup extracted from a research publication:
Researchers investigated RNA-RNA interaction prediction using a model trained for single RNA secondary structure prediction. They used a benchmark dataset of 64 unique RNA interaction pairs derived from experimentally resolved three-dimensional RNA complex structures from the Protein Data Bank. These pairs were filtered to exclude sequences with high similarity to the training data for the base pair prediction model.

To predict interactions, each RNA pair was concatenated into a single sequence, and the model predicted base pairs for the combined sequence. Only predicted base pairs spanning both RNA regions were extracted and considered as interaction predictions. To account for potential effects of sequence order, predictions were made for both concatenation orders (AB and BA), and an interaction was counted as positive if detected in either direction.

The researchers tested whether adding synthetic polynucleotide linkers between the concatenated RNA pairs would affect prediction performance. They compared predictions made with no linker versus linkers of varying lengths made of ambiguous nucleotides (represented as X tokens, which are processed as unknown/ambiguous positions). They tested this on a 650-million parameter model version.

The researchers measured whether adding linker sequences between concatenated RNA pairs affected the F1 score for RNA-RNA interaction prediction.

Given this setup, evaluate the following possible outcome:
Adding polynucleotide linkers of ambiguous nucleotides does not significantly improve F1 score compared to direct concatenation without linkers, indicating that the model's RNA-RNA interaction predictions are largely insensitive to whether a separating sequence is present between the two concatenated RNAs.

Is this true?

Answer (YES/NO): NO